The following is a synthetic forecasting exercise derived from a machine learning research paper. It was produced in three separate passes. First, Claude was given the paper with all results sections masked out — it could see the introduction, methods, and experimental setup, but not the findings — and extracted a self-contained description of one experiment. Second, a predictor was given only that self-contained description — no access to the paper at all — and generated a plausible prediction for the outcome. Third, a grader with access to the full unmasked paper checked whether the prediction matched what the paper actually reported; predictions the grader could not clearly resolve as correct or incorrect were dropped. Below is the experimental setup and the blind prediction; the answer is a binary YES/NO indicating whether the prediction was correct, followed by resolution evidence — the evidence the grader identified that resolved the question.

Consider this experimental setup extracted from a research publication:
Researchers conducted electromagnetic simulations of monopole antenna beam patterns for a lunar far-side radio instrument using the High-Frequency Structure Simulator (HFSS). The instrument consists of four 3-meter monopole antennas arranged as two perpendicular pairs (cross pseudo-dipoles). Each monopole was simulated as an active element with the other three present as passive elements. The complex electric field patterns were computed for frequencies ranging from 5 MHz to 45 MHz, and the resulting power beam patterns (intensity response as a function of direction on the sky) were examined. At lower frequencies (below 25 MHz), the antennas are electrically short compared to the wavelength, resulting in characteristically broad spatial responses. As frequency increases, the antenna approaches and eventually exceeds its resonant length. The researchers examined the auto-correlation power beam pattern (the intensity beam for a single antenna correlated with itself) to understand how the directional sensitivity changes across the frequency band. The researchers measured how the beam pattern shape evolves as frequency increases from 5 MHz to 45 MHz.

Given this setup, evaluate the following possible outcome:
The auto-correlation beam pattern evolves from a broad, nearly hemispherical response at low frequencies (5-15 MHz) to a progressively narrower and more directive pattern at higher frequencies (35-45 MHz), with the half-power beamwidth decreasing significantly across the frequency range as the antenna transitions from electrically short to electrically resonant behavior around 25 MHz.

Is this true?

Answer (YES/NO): NO